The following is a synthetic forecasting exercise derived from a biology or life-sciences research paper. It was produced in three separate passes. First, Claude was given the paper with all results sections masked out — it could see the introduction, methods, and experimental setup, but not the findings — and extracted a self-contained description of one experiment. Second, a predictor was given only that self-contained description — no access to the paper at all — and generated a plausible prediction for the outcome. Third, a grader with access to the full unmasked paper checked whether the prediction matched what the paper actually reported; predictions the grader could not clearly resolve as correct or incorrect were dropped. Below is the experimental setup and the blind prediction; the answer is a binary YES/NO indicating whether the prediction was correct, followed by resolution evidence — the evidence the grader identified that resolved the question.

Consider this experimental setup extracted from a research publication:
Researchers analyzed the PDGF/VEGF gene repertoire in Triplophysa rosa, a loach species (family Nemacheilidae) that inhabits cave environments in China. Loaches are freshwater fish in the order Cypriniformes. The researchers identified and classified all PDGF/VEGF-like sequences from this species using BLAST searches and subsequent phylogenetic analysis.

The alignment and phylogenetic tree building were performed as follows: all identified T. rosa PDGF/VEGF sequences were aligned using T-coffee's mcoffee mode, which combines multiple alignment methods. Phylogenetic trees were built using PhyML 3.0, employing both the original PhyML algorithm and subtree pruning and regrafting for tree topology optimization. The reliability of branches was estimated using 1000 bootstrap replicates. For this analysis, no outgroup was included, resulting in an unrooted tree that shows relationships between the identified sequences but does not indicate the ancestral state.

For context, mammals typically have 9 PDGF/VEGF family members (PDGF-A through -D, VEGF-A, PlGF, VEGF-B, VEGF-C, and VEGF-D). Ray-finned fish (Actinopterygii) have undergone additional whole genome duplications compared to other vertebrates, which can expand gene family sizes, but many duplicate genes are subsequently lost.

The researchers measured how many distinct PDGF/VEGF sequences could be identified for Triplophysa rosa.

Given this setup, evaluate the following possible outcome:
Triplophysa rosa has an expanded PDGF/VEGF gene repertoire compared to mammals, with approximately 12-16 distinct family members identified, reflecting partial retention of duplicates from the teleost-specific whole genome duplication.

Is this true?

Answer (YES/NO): NO